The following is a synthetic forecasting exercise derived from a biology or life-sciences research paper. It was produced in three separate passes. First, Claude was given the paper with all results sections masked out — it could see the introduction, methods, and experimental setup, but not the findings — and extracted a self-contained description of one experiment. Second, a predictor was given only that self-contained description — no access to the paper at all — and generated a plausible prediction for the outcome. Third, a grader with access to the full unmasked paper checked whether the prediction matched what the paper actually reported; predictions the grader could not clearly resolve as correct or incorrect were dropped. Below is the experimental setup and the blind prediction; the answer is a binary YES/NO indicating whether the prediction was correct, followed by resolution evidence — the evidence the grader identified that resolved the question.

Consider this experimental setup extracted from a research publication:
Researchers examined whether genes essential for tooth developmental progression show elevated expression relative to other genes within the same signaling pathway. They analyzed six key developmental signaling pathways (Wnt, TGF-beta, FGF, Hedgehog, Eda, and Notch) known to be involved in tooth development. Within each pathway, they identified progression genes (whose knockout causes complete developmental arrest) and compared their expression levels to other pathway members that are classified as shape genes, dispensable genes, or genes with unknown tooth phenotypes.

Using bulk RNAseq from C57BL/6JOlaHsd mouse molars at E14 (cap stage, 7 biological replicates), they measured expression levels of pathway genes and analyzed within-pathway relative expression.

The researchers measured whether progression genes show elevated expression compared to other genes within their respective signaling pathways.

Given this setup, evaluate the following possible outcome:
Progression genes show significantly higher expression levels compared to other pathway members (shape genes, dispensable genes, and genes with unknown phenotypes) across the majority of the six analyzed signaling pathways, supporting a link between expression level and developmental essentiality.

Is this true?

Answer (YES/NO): YES